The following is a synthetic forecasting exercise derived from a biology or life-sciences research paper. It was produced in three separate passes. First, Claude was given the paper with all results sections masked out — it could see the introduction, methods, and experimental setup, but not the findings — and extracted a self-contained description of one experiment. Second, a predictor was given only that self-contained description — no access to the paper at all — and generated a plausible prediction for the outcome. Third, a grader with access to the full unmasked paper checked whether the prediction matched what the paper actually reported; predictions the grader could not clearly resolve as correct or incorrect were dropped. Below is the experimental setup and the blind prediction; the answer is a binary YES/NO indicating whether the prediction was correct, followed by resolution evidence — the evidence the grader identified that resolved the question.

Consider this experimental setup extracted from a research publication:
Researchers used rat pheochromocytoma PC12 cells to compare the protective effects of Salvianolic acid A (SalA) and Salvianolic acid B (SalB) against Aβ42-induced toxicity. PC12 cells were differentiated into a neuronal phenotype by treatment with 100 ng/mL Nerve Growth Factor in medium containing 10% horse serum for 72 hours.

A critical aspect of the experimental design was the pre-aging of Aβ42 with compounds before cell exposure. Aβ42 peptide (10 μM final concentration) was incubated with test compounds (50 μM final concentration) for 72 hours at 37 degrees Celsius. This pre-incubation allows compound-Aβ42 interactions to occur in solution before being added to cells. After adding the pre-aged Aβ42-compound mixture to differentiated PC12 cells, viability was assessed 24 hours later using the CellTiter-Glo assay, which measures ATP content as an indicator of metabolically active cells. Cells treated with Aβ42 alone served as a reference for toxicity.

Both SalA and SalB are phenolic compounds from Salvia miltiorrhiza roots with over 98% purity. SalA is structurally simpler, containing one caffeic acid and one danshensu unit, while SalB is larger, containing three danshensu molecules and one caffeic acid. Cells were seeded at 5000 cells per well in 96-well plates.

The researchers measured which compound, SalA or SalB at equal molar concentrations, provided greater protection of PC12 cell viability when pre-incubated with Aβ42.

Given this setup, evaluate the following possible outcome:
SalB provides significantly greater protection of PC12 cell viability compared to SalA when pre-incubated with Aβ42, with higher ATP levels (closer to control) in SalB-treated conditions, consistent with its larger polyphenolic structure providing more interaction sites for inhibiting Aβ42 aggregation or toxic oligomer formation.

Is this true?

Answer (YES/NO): YES